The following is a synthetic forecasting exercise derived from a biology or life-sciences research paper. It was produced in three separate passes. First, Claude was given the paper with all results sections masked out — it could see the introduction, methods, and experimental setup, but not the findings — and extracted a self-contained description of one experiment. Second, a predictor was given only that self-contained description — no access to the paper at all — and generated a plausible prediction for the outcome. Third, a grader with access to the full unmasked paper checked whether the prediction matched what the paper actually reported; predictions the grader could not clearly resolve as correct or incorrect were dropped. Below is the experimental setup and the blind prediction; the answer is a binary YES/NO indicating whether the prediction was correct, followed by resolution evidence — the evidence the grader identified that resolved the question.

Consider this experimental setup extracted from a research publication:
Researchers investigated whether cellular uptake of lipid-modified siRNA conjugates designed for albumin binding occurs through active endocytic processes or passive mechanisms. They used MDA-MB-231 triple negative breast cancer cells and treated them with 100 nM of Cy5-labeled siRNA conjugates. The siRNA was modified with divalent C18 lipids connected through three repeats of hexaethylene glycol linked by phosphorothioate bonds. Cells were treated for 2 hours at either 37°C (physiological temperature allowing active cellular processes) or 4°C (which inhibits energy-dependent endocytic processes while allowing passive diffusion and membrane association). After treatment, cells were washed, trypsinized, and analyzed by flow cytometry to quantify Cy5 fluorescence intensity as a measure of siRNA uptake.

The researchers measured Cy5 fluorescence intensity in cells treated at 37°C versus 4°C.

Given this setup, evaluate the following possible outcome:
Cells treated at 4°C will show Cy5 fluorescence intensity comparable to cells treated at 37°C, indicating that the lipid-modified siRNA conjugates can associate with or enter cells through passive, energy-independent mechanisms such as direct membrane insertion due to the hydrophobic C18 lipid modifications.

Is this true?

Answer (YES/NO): YES